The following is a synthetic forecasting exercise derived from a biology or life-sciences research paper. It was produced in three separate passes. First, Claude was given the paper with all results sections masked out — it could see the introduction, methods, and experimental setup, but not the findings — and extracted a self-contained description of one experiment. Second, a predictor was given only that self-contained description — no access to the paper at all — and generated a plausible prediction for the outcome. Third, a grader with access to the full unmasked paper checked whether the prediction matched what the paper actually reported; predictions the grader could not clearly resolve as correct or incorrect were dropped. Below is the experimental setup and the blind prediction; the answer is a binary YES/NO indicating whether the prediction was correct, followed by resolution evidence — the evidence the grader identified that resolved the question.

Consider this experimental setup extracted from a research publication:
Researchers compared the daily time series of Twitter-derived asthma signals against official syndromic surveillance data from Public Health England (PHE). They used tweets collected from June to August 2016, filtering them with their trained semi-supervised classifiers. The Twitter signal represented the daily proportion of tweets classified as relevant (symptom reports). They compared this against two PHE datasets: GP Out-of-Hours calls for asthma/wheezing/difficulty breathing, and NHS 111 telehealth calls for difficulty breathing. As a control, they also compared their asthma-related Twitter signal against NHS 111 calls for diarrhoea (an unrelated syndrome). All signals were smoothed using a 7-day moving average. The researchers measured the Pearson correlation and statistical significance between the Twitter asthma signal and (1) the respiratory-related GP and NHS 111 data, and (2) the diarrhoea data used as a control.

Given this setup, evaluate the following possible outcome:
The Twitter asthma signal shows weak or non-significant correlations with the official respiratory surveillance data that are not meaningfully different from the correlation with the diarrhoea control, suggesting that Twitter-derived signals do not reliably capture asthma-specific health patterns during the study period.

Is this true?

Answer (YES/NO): NO